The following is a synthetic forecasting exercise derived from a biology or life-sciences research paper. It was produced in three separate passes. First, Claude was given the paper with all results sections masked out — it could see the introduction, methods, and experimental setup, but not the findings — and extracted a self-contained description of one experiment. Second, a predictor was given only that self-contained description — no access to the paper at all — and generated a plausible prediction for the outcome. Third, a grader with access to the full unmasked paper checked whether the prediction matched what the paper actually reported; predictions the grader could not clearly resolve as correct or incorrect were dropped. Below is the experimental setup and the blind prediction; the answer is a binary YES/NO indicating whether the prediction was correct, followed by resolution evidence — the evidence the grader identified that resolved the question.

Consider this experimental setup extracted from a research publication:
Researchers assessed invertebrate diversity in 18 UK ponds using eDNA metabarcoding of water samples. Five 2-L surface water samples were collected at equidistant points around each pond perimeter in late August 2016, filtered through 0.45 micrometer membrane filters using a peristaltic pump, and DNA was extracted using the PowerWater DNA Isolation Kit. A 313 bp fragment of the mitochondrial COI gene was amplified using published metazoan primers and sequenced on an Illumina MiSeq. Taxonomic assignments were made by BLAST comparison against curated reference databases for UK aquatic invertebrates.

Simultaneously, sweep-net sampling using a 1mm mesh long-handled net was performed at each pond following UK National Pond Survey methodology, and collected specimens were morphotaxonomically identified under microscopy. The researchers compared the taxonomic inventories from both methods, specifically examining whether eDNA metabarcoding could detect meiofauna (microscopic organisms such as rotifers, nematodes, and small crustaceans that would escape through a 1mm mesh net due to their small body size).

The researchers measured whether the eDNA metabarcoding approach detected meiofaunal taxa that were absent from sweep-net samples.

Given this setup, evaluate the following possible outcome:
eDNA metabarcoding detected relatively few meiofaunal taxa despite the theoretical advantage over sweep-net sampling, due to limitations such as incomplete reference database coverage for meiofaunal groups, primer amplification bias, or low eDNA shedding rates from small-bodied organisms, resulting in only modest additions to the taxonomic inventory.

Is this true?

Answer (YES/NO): NO